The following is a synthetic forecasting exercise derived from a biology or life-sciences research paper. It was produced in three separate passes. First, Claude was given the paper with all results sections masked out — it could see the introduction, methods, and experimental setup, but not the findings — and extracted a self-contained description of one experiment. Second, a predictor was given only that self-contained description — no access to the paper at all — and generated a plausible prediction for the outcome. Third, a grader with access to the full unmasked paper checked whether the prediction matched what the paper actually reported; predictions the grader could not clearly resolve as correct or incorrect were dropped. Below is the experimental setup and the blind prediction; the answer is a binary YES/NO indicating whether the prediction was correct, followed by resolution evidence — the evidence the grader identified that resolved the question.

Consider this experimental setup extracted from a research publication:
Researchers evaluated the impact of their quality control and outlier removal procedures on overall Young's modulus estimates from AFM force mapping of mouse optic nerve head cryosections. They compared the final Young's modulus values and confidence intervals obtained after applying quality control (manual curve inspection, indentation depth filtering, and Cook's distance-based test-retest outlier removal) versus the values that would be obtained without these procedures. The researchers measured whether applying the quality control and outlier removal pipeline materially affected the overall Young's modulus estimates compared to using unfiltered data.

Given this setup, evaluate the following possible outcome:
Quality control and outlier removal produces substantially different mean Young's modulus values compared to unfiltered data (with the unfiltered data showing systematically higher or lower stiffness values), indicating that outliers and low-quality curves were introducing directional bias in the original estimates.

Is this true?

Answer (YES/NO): NO